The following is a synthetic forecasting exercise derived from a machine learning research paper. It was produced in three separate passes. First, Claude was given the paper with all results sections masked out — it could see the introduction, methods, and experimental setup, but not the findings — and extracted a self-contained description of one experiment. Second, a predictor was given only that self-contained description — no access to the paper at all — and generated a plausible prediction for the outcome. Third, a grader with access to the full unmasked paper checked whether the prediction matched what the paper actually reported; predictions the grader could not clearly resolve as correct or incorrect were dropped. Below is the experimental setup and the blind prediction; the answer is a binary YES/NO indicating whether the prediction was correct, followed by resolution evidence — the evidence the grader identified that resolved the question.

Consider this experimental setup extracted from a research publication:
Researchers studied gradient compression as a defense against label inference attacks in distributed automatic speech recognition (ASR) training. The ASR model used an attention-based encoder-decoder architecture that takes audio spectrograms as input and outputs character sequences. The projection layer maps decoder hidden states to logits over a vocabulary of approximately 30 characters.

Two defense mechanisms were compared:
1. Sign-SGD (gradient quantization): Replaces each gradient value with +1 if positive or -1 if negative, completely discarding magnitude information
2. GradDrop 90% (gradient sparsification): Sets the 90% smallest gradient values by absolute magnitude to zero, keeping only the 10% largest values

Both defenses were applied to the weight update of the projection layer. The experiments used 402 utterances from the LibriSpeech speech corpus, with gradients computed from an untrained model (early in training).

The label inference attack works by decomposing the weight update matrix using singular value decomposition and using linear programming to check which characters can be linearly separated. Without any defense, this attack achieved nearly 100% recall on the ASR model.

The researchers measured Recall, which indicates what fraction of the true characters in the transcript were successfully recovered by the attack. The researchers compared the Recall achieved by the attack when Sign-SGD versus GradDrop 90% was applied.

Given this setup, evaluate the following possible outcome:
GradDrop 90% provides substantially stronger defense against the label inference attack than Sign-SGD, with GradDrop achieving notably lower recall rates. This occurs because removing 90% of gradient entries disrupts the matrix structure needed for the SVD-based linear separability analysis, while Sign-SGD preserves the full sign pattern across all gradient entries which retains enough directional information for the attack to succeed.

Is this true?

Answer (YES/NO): NO